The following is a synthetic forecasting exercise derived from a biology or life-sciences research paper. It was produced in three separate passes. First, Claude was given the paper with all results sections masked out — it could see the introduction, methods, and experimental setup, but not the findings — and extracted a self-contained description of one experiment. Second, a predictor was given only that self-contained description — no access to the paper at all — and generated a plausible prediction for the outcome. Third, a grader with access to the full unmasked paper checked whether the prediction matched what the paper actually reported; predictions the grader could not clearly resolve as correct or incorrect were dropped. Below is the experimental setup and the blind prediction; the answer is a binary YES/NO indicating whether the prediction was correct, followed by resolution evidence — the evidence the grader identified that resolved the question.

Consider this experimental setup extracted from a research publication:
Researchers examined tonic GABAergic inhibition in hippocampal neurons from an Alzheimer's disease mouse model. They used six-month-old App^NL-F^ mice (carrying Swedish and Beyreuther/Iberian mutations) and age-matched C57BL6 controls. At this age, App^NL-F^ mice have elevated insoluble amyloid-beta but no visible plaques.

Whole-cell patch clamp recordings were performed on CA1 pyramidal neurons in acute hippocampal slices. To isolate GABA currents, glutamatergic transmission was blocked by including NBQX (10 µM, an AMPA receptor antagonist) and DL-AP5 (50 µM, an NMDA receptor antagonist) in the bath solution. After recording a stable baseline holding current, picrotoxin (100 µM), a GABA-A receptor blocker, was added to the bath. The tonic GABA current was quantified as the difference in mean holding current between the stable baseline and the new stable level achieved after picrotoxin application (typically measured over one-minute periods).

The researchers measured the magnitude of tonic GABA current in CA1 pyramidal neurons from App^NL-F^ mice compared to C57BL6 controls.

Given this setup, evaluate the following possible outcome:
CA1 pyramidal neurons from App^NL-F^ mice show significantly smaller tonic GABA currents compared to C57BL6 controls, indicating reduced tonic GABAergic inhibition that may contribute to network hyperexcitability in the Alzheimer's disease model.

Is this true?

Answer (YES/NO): NO